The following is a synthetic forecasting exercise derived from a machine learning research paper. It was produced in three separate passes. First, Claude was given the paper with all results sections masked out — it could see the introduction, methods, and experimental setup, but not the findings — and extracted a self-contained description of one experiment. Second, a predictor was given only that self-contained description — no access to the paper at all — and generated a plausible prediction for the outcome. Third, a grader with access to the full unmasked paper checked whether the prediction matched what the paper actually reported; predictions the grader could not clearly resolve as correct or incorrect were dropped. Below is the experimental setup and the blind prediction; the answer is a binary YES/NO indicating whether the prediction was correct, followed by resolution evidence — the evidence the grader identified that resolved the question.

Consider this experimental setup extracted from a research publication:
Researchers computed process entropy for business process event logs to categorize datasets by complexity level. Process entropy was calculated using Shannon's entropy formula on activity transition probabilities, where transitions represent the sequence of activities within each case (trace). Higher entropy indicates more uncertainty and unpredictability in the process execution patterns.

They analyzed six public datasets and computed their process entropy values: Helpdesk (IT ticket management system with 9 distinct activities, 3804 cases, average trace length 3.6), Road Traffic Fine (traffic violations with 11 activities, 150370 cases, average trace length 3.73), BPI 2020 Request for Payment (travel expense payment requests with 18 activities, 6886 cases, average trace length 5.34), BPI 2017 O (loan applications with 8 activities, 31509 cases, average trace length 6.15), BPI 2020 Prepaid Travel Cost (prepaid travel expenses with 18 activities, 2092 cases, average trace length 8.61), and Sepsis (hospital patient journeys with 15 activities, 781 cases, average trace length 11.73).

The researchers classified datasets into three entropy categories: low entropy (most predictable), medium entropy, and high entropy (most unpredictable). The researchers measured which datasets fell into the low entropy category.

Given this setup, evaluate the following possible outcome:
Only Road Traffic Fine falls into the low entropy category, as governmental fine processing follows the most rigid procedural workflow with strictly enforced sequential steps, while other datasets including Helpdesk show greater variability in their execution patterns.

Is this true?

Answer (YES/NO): NO